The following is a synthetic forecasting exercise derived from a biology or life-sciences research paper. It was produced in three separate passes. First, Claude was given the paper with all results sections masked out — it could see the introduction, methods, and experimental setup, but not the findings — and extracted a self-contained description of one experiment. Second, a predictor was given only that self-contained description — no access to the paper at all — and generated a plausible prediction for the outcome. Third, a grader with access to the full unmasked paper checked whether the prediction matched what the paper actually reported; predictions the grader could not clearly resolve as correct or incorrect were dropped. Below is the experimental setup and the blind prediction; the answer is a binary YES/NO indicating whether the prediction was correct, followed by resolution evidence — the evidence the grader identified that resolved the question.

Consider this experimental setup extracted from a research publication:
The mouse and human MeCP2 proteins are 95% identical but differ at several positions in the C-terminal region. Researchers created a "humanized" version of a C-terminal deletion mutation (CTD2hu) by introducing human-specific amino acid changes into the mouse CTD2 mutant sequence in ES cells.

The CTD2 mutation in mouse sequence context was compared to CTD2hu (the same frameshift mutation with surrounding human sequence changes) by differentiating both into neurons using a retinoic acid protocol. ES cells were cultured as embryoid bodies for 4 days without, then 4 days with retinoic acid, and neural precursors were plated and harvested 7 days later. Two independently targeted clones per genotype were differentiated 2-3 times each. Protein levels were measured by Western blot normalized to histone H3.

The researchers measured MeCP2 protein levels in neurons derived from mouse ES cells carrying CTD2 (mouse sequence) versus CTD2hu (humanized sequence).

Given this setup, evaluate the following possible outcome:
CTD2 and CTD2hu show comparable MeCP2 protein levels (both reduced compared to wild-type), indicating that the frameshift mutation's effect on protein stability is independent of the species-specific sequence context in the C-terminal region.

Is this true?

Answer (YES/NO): NO